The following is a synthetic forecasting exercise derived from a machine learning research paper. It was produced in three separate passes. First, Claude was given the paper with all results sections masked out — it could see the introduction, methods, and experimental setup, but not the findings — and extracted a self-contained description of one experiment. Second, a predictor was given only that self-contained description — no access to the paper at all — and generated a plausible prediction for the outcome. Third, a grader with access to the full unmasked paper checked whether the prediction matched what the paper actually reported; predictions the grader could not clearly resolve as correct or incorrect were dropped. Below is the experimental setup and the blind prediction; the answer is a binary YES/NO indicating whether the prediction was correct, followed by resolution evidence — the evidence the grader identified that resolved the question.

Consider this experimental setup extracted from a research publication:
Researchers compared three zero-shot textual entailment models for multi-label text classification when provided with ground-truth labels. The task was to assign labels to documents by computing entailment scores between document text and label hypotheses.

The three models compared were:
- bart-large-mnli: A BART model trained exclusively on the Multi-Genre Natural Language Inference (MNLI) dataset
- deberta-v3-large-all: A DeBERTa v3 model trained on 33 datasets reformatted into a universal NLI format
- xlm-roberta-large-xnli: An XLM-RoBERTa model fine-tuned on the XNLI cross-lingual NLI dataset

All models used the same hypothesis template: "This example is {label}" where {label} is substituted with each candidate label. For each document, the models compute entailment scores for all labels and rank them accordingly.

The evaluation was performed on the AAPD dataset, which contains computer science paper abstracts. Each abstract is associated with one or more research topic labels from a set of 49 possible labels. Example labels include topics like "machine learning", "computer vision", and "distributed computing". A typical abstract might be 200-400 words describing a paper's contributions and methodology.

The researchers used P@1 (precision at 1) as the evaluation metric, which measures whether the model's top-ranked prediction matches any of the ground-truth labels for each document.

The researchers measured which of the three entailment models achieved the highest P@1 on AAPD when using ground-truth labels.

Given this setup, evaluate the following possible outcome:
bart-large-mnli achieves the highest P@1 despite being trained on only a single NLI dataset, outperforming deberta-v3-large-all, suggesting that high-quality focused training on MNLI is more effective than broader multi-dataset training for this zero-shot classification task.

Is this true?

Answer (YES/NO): NO